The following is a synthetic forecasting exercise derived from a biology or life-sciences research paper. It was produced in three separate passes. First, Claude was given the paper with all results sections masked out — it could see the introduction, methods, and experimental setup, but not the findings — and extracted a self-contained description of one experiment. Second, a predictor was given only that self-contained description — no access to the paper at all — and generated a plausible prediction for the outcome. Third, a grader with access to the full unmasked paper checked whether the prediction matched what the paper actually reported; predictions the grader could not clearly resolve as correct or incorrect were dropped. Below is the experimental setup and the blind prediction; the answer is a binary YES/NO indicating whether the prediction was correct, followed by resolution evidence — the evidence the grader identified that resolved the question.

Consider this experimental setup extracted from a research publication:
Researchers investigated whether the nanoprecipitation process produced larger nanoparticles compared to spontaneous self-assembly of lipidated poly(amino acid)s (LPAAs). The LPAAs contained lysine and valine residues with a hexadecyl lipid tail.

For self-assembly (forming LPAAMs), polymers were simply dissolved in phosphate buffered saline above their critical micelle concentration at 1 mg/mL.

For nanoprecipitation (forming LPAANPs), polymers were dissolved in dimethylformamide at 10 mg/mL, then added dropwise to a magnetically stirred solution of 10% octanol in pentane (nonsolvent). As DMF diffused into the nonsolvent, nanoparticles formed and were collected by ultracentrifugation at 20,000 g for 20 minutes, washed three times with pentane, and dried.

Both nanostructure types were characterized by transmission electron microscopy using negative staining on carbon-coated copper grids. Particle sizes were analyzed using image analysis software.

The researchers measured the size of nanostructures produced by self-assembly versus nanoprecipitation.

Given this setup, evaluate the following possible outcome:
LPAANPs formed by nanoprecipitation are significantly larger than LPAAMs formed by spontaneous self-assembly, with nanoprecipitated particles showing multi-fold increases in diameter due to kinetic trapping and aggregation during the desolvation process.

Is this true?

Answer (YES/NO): NO